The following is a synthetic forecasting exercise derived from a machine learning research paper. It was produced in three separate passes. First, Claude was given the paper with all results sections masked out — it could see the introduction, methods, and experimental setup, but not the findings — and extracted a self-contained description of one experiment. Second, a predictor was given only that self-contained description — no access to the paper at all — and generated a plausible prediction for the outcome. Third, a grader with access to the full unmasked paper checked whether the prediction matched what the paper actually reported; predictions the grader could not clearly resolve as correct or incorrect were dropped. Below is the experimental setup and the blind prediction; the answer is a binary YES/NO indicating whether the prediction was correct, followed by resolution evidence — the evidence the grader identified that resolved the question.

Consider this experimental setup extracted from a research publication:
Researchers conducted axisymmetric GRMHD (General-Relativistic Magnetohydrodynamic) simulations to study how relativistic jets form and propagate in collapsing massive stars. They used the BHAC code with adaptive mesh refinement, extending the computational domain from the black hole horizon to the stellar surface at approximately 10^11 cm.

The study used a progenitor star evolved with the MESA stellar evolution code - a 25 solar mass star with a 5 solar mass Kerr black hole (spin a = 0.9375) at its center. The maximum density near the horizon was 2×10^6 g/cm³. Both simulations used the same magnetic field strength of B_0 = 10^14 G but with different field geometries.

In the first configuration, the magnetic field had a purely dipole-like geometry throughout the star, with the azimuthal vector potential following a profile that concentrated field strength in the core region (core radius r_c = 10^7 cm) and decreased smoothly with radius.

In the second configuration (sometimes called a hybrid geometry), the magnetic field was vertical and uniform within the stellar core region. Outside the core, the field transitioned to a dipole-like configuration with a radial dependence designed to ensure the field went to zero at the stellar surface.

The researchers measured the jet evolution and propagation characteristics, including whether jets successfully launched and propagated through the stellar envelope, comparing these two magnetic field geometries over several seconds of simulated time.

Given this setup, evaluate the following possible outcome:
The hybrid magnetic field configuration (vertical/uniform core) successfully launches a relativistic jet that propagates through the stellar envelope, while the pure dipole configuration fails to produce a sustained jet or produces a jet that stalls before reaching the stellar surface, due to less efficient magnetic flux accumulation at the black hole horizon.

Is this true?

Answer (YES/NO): NO